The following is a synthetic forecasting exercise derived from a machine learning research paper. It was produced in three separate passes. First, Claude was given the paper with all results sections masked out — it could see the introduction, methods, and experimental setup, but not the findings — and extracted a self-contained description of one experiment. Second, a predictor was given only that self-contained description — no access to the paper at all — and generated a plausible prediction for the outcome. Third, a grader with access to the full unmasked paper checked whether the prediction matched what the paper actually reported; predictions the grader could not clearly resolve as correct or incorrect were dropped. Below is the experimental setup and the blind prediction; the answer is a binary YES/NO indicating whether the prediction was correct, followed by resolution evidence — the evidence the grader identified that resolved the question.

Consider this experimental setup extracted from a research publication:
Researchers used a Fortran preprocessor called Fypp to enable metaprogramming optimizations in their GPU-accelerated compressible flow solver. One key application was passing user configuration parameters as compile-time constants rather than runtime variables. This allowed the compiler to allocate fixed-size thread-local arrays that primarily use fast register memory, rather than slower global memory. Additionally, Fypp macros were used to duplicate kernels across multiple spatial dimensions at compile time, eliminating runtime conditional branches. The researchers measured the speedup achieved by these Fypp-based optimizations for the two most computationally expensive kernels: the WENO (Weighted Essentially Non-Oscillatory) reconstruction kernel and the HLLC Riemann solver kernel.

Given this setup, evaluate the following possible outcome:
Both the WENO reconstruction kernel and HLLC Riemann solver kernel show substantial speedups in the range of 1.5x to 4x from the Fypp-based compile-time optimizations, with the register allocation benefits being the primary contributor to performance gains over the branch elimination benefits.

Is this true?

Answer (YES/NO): NO